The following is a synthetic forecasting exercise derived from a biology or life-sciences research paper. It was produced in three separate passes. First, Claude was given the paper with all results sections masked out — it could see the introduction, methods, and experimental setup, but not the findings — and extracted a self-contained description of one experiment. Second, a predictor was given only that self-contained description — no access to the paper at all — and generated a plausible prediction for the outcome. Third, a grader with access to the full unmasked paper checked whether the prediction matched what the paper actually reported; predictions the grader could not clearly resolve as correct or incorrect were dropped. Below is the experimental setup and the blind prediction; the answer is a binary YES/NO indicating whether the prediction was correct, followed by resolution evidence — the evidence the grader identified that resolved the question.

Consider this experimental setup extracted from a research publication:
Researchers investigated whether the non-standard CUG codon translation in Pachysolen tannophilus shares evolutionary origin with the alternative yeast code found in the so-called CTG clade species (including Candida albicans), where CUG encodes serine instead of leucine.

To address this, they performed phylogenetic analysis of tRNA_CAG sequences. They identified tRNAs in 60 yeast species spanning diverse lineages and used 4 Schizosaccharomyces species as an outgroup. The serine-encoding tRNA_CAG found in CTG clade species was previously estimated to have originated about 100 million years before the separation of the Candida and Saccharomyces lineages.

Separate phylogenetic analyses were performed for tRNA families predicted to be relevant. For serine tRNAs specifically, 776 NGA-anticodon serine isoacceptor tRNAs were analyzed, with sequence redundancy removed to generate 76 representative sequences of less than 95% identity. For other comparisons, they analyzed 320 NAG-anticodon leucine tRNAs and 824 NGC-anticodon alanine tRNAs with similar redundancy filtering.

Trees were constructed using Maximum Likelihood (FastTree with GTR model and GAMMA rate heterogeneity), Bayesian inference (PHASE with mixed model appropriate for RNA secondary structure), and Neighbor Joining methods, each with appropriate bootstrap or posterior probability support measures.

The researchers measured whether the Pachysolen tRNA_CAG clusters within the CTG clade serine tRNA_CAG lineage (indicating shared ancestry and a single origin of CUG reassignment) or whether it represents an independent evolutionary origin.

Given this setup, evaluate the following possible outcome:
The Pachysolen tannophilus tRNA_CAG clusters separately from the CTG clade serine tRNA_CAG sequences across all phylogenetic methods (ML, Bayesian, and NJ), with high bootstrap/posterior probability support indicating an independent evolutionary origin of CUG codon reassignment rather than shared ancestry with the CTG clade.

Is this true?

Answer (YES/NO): YES